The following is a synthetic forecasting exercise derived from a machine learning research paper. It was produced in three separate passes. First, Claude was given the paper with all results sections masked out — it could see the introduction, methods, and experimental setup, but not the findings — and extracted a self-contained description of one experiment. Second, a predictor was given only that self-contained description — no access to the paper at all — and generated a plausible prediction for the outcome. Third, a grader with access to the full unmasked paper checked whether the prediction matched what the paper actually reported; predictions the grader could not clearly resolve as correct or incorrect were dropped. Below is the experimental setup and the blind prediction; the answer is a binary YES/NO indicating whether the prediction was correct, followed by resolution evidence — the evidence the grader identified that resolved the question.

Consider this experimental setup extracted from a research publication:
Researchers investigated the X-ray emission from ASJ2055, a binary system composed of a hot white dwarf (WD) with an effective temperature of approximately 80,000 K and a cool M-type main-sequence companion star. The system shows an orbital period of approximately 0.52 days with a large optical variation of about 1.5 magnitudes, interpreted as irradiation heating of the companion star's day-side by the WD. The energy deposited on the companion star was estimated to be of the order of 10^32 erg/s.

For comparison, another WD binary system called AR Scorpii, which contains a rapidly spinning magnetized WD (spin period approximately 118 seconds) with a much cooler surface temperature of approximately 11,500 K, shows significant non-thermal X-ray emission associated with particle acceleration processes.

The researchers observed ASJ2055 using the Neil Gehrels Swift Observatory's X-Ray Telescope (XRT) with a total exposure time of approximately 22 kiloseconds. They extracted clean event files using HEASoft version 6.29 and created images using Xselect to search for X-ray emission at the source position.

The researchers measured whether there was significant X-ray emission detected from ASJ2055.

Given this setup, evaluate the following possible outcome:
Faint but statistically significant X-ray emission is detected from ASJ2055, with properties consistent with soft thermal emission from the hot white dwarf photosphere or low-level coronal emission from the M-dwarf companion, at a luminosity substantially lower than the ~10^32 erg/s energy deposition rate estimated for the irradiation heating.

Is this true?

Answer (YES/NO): NO